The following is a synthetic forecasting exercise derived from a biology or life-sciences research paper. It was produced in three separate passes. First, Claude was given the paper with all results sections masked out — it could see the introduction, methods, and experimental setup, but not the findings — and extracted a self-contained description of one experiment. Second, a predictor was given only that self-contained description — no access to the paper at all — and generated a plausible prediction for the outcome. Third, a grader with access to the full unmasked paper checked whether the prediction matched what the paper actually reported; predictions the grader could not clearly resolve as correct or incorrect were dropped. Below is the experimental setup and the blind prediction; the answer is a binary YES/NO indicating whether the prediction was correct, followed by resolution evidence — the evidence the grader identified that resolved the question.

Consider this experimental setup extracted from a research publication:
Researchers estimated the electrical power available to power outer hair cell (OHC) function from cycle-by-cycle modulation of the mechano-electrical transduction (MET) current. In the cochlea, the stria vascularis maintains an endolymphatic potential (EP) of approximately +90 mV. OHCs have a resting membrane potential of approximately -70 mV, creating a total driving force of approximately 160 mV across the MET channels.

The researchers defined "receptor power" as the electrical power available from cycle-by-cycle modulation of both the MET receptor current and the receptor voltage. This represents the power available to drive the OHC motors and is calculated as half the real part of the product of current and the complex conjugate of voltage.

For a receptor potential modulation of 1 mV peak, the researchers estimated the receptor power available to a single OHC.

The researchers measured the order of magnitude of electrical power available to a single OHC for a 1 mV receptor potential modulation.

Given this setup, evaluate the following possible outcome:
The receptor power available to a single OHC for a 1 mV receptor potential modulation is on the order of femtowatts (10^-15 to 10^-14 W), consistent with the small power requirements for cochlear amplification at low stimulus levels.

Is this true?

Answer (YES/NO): YES